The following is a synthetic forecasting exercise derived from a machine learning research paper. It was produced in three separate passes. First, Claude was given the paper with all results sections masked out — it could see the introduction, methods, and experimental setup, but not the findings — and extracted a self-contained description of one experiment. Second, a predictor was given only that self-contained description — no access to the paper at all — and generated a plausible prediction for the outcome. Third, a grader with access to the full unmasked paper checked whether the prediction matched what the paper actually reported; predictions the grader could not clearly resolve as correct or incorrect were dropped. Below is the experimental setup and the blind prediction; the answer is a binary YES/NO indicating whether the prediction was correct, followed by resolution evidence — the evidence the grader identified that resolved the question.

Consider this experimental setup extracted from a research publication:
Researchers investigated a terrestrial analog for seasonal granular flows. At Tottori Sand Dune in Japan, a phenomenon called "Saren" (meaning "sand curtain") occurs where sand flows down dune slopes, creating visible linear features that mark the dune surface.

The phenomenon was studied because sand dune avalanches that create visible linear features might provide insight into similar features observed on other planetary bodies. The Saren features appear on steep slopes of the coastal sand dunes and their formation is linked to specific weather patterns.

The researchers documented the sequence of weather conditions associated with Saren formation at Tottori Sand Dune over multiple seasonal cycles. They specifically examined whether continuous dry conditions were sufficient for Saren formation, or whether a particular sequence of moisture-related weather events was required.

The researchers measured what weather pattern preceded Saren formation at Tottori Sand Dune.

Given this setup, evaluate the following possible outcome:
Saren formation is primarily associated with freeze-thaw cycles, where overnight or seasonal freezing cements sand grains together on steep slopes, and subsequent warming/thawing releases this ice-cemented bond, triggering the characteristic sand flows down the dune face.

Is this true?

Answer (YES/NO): NO